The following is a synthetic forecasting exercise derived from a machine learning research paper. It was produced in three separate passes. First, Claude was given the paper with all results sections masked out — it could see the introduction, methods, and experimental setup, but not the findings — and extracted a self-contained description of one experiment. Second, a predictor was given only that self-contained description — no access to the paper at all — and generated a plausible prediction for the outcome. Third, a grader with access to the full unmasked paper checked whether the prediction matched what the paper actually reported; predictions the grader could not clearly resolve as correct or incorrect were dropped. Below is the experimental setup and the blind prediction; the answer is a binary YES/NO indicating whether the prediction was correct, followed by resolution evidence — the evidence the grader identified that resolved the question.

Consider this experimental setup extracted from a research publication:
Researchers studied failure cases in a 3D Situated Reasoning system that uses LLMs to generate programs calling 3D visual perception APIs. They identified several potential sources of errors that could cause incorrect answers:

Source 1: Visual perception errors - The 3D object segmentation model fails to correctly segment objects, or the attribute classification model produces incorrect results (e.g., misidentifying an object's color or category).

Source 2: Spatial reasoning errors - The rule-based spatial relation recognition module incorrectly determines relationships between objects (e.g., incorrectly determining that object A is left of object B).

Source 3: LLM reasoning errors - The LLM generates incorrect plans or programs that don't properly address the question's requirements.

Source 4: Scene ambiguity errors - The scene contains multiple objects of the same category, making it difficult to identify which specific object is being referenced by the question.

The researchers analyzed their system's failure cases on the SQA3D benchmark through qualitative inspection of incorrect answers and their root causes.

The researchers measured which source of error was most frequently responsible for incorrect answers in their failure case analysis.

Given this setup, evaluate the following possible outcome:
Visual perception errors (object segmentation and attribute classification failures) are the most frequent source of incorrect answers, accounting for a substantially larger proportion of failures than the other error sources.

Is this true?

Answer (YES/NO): YES